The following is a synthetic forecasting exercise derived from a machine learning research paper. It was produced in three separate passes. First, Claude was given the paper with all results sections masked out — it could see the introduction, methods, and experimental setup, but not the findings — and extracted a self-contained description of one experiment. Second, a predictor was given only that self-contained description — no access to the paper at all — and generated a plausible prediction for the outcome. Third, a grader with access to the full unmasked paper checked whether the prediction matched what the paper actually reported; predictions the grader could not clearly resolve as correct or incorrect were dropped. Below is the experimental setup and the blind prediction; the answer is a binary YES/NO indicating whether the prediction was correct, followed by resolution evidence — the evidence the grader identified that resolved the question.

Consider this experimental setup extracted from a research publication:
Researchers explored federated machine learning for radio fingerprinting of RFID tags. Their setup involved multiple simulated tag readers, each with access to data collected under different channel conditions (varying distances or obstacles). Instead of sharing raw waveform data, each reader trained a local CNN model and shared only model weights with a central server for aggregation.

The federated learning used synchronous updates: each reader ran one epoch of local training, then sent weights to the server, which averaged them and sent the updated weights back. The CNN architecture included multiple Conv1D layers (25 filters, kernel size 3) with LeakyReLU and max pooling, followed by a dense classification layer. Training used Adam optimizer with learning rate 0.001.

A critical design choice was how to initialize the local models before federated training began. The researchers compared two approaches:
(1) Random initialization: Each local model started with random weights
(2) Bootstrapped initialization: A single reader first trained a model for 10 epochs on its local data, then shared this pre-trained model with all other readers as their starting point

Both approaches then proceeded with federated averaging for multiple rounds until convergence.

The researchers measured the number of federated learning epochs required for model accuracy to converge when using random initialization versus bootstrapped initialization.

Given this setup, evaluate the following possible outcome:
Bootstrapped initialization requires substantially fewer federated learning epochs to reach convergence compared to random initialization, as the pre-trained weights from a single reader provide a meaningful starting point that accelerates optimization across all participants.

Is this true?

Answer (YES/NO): YES